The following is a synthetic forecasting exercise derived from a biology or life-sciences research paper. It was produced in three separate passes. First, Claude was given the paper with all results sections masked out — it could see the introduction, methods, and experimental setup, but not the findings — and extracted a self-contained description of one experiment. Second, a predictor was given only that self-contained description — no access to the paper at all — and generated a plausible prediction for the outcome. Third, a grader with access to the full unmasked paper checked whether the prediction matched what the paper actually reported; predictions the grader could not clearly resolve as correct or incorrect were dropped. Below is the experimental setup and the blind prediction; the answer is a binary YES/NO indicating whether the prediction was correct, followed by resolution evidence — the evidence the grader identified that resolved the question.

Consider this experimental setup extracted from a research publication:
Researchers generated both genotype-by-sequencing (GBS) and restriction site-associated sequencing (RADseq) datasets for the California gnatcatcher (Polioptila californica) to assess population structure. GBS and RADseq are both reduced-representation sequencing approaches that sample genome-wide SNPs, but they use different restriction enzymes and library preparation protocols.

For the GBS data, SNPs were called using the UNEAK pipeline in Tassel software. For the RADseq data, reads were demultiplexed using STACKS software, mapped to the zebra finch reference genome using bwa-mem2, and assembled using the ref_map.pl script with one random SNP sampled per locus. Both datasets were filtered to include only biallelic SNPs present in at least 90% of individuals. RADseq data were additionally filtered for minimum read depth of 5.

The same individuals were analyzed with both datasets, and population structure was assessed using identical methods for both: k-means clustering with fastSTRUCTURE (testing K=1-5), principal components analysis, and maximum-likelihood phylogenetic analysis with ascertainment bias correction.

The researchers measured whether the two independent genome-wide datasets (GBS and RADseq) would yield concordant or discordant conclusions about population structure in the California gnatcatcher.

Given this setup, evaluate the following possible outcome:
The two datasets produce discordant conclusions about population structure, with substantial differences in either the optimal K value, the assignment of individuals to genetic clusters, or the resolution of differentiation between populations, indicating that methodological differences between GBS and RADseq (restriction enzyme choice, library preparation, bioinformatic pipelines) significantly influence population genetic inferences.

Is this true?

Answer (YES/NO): NO